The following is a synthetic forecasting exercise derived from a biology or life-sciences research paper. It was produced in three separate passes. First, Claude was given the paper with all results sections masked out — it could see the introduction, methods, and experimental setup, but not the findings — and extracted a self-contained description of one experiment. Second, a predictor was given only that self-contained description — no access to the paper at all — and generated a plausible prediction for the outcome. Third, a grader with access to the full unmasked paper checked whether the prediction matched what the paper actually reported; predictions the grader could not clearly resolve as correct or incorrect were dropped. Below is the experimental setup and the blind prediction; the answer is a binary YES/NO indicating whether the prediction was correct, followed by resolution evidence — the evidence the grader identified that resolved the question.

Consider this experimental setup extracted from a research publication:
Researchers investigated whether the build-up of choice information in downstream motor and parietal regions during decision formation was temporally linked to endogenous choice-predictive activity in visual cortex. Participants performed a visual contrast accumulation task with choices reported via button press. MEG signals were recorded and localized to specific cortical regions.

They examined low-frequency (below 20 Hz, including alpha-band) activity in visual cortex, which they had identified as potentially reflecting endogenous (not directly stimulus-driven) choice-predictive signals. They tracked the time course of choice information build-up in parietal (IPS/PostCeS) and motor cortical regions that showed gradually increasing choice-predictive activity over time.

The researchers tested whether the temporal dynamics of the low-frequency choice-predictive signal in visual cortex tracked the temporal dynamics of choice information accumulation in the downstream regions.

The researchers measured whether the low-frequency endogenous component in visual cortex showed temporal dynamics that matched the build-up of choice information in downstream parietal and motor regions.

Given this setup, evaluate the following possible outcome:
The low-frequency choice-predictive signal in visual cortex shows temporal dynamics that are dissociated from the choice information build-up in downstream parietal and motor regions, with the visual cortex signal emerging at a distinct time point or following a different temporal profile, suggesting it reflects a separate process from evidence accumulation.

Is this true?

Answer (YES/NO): NO